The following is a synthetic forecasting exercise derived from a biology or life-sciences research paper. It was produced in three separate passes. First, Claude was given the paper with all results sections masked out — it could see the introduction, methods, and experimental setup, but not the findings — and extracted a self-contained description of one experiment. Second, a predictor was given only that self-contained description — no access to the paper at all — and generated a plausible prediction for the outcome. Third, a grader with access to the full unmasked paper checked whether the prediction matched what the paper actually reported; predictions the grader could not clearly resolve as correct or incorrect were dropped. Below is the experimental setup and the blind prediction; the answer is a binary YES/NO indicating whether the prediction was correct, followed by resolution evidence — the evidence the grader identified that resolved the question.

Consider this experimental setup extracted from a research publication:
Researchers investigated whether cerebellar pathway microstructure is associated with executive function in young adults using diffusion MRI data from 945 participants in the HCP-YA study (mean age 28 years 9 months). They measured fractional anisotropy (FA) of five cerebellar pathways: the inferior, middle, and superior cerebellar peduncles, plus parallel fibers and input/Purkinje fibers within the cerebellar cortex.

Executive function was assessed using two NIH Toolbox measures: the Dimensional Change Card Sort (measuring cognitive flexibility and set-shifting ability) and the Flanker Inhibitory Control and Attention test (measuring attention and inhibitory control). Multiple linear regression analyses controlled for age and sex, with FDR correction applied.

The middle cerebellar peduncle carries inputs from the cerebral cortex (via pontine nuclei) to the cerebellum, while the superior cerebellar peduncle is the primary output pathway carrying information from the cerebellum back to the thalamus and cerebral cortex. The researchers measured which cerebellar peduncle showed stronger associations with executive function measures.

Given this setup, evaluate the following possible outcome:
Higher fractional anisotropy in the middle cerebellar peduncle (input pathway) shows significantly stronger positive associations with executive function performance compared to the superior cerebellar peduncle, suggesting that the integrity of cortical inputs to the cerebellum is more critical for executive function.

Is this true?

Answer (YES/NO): NO